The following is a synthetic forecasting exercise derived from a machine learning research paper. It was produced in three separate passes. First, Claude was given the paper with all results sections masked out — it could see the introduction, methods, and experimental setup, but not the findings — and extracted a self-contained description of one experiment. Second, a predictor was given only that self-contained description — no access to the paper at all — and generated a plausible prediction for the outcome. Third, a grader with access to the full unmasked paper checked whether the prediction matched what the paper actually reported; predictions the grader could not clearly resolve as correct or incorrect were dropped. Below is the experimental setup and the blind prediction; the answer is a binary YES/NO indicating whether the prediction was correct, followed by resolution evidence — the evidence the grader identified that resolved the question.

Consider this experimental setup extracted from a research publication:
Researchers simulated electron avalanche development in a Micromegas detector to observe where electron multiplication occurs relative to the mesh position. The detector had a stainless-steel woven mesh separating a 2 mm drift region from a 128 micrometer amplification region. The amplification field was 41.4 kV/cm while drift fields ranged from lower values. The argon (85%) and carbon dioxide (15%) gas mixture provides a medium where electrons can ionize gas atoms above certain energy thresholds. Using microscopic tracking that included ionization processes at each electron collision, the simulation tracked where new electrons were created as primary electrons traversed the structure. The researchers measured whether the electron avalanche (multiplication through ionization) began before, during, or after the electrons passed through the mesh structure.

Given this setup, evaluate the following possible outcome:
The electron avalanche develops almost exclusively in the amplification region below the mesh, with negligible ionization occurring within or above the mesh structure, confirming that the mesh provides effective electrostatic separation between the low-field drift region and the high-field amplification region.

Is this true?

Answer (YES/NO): YES